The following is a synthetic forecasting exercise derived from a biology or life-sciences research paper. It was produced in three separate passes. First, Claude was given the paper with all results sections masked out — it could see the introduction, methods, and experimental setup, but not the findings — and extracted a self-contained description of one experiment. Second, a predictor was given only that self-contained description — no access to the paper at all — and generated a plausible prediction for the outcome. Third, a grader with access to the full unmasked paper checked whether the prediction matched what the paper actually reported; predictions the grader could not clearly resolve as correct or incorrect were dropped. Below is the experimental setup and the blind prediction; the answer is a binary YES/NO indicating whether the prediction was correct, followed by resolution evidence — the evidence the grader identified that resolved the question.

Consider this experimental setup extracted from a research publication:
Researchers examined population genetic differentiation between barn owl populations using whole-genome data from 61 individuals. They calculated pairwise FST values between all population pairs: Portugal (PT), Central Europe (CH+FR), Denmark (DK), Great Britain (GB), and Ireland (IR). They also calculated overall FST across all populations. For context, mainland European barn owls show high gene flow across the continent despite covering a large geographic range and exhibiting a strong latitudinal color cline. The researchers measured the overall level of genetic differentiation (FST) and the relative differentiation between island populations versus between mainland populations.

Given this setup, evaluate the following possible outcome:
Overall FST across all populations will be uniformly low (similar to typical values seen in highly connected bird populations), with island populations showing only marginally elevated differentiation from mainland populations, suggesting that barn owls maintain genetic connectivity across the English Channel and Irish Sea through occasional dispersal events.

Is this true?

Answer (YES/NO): NO